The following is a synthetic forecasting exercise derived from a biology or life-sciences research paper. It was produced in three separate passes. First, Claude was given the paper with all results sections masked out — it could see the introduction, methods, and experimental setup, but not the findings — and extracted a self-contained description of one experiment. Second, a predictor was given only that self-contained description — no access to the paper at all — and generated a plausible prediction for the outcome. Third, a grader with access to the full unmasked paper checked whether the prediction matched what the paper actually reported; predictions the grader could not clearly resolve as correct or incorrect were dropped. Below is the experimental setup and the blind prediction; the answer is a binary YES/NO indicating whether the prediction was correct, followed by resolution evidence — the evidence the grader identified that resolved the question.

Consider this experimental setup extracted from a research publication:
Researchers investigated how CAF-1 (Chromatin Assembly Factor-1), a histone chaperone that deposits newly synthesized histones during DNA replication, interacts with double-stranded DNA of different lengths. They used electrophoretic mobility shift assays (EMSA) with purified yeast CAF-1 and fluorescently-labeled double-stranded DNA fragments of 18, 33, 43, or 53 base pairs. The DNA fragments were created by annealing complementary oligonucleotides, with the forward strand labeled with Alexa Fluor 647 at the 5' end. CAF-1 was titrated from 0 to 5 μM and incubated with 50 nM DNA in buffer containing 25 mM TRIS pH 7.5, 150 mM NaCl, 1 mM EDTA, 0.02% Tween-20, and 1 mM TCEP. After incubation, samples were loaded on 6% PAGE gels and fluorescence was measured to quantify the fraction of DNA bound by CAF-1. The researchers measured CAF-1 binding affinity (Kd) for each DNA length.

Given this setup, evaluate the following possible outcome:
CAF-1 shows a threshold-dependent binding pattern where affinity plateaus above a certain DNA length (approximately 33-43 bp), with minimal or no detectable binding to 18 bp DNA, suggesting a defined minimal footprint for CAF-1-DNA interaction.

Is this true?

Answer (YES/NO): NO